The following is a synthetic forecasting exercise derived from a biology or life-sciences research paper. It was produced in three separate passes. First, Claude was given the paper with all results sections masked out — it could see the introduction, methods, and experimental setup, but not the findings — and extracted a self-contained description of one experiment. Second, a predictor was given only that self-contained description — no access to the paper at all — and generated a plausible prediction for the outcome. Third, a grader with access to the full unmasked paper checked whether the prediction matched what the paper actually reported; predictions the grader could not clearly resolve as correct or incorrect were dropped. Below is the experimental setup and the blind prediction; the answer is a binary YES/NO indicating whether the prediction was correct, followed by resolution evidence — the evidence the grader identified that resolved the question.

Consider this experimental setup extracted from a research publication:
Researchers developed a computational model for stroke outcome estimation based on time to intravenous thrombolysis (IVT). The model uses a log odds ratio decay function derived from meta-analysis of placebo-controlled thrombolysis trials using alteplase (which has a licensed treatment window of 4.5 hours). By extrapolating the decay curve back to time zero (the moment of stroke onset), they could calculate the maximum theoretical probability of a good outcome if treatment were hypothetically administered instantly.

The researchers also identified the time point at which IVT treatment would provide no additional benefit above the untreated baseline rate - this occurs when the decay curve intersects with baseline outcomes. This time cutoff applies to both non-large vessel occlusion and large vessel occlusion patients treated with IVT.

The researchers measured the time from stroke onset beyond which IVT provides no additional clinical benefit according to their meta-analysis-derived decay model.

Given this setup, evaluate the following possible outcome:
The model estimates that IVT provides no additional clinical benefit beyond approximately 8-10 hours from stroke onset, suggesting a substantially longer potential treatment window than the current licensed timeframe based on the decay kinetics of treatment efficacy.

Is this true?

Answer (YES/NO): NO